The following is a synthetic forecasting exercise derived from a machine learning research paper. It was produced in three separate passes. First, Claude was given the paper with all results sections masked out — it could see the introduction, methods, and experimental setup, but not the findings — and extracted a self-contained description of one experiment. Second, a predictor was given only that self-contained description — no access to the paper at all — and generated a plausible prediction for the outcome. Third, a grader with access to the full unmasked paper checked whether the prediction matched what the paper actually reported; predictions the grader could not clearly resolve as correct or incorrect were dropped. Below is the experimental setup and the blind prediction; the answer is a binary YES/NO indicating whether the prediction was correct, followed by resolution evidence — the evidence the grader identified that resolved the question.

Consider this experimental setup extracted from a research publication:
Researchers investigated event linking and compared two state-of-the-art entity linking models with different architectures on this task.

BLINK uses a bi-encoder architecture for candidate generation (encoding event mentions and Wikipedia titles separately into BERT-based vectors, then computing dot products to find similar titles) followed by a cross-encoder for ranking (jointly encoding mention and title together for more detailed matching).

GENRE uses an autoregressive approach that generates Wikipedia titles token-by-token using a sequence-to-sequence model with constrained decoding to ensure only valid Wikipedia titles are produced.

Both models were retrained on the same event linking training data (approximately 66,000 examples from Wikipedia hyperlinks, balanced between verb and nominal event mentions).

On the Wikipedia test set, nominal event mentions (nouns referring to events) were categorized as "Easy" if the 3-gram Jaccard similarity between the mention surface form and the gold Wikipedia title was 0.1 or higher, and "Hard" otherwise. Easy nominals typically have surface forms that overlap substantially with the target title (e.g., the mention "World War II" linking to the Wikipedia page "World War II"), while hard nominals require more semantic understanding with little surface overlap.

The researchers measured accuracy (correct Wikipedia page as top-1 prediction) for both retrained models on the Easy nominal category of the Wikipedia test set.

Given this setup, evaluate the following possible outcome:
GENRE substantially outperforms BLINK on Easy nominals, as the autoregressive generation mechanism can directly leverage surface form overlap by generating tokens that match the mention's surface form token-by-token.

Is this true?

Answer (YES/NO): NO